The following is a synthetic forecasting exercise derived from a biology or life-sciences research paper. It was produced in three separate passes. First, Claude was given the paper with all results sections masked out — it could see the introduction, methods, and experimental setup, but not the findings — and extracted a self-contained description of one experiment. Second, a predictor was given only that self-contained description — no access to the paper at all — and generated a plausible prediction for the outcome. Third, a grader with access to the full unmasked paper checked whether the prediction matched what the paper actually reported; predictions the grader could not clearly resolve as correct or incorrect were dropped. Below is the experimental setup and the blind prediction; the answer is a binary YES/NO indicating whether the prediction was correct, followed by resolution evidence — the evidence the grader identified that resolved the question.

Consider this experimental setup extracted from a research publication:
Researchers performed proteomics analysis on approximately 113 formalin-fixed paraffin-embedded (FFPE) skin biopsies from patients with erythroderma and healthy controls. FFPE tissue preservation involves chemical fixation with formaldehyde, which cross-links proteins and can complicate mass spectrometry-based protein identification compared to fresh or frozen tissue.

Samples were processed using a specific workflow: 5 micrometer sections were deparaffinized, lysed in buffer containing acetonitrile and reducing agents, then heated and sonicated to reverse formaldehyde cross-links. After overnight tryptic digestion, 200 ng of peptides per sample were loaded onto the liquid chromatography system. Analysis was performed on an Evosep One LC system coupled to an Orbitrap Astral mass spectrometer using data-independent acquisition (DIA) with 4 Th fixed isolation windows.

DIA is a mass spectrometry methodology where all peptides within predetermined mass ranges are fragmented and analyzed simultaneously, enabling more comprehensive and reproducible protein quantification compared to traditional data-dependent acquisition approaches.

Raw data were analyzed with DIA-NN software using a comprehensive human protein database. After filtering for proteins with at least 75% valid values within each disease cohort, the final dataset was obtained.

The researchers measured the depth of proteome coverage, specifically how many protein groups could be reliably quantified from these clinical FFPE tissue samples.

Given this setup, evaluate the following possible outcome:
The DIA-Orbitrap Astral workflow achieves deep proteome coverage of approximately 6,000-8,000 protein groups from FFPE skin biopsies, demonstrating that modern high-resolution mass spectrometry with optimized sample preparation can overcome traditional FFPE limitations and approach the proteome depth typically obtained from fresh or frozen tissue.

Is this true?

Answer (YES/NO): YES